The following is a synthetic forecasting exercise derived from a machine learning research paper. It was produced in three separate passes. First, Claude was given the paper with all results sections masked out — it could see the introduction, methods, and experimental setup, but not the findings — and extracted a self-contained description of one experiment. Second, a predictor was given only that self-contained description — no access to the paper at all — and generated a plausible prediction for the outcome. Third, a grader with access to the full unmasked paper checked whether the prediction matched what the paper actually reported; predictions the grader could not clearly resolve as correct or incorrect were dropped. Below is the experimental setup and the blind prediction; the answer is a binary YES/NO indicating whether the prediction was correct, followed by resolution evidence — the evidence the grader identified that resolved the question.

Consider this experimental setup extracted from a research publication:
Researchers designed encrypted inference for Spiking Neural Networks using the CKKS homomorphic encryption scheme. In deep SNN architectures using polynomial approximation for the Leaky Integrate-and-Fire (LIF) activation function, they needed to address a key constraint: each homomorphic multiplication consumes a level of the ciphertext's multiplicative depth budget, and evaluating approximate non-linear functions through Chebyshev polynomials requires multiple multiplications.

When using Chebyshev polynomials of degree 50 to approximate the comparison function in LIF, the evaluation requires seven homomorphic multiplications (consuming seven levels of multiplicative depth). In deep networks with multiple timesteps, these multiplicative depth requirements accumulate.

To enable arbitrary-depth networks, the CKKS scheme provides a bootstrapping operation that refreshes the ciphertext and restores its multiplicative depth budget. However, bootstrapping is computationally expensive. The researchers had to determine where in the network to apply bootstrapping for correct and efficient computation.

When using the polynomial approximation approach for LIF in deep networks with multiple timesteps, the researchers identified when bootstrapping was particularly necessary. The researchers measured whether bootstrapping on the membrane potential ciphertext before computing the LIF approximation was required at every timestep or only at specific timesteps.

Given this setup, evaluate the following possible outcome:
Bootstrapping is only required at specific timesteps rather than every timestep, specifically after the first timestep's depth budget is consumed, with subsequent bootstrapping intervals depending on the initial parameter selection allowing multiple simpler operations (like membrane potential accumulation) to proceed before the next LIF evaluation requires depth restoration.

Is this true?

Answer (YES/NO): NO